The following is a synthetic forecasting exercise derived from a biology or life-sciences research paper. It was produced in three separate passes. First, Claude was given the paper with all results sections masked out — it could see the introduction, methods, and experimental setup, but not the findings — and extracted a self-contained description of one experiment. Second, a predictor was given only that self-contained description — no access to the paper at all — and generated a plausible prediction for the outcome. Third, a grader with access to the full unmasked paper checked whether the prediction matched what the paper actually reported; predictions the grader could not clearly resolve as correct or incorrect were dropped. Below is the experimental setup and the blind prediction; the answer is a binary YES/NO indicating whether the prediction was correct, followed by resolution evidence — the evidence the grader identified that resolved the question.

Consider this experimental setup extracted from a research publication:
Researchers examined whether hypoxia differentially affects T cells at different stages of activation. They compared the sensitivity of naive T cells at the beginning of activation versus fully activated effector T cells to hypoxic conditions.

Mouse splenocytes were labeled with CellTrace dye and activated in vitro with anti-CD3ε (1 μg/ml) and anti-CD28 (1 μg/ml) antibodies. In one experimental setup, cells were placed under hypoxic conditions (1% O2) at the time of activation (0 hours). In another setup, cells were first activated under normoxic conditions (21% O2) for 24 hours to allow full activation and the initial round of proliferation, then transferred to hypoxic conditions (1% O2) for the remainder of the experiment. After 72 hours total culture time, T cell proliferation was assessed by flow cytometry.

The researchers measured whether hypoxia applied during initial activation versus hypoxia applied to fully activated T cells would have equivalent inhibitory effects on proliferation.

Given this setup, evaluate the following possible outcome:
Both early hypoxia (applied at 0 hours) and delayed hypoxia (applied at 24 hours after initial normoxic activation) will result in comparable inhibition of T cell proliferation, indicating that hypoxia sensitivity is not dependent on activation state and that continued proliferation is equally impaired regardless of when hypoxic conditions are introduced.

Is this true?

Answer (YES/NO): NO